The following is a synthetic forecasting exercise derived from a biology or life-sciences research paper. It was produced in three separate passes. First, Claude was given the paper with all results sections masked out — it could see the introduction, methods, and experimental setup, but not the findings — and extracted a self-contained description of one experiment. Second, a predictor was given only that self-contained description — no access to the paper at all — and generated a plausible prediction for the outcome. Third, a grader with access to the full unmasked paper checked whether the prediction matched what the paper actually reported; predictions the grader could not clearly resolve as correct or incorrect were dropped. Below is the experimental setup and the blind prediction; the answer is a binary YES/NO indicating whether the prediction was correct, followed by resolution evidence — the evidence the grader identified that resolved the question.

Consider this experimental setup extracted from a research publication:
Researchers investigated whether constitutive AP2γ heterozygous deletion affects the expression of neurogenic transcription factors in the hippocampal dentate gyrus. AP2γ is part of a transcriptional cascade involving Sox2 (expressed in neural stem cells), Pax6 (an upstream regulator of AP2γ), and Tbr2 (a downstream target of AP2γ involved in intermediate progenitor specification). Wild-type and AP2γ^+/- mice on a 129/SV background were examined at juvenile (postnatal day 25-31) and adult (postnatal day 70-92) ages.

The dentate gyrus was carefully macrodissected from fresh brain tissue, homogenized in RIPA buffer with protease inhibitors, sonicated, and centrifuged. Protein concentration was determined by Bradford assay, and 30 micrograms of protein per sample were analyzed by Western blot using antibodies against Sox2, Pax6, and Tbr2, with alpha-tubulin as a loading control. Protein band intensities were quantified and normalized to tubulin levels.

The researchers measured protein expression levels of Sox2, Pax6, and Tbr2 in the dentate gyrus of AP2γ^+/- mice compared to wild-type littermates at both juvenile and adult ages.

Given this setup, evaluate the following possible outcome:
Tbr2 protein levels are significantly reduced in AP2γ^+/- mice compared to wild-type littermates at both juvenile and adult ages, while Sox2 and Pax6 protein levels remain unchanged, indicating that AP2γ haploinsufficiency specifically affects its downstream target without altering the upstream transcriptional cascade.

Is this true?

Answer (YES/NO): NO